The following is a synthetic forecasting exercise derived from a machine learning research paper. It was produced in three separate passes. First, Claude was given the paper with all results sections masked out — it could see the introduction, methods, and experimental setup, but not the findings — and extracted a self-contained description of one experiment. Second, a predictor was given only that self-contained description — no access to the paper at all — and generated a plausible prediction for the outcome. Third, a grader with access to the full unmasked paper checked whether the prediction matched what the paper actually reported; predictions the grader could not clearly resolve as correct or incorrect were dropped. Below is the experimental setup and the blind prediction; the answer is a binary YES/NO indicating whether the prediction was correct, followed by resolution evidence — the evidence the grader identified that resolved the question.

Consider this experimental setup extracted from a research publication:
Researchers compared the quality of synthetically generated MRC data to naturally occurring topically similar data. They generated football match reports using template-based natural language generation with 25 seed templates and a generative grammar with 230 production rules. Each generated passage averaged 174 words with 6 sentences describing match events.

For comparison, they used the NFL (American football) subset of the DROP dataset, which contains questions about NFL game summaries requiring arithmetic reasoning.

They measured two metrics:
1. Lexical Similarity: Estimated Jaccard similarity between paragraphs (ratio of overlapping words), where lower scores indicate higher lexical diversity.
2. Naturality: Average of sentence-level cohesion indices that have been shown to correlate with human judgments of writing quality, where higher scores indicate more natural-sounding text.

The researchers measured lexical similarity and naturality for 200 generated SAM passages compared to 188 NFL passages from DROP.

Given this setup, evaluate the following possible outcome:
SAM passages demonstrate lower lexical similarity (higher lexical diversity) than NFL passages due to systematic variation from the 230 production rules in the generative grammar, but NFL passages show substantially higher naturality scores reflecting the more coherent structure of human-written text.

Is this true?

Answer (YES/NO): NO